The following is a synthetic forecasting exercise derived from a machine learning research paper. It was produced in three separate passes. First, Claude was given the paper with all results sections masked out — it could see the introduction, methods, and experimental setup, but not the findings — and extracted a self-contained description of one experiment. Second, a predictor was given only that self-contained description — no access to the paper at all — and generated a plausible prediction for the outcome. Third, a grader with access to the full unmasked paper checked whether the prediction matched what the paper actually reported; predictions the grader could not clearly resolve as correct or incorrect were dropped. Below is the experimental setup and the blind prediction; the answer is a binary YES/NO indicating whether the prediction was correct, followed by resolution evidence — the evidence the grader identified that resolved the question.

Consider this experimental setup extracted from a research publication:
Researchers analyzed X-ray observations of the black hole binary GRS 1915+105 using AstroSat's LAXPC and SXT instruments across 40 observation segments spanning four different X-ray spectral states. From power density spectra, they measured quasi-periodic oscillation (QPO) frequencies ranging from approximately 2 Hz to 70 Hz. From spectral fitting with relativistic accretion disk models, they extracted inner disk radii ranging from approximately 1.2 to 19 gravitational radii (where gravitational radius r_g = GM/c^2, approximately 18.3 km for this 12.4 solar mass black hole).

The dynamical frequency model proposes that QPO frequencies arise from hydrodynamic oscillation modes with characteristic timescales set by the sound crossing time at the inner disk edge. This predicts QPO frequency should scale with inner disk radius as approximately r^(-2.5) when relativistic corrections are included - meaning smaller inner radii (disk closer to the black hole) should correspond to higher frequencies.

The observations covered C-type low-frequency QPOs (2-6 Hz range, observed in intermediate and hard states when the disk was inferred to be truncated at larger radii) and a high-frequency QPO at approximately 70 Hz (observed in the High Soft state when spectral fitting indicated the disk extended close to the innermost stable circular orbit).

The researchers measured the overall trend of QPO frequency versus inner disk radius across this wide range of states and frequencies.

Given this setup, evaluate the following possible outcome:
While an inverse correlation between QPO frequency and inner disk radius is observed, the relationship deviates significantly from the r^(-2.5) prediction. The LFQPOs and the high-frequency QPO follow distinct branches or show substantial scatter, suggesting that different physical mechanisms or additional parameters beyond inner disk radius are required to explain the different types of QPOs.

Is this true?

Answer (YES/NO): NO